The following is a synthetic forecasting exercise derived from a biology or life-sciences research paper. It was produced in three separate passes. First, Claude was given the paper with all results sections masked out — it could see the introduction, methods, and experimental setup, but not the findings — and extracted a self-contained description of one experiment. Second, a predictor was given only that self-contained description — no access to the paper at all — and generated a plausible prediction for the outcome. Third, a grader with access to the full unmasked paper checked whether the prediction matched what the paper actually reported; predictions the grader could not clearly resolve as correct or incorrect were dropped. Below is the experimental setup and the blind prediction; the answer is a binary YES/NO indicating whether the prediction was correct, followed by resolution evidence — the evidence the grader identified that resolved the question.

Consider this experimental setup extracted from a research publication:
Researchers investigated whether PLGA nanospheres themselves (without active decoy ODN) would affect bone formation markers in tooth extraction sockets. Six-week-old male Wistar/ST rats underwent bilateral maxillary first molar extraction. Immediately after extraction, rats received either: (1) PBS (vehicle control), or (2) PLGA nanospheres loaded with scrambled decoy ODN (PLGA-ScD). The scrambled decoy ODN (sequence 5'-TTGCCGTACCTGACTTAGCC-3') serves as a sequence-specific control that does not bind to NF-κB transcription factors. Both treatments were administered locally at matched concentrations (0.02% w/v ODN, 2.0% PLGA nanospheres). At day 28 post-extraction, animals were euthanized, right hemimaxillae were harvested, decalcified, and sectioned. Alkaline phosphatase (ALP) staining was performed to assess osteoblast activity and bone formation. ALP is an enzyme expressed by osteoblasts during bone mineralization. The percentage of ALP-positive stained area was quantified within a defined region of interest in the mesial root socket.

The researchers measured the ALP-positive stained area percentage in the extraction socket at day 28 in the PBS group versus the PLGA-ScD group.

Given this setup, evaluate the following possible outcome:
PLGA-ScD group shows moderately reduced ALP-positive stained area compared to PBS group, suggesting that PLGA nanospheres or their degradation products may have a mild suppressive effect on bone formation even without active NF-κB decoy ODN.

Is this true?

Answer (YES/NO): NO